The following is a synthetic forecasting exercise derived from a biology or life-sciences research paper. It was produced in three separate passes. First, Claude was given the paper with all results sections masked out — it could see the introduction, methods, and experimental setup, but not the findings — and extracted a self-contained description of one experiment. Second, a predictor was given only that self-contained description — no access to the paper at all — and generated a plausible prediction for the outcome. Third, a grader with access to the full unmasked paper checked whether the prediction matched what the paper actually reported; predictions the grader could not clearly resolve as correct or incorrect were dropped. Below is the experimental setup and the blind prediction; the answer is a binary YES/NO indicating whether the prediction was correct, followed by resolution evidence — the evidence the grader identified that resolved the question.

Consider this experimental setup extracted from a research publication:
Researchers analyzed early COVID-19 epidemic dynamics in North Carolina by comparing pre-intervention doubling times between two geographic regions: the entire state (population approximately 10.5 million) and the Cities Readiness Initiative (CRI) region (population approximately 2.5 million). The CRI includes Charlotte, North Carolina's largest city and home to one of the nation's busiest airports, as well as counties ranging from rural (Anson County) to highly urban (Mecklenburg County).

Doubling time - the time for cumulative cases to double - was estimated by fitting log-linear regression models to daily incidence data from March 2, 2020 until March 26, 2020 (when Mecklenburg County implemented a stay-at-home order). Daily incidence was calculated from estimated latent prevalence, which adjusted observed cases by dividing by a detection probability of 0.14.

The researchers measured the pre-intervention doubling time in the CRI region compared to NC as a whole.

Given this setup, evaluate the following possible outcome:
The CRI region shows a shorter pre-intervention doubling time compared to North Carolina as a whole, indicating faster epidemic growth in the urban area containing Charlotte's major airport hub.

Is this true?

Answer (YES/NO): YES